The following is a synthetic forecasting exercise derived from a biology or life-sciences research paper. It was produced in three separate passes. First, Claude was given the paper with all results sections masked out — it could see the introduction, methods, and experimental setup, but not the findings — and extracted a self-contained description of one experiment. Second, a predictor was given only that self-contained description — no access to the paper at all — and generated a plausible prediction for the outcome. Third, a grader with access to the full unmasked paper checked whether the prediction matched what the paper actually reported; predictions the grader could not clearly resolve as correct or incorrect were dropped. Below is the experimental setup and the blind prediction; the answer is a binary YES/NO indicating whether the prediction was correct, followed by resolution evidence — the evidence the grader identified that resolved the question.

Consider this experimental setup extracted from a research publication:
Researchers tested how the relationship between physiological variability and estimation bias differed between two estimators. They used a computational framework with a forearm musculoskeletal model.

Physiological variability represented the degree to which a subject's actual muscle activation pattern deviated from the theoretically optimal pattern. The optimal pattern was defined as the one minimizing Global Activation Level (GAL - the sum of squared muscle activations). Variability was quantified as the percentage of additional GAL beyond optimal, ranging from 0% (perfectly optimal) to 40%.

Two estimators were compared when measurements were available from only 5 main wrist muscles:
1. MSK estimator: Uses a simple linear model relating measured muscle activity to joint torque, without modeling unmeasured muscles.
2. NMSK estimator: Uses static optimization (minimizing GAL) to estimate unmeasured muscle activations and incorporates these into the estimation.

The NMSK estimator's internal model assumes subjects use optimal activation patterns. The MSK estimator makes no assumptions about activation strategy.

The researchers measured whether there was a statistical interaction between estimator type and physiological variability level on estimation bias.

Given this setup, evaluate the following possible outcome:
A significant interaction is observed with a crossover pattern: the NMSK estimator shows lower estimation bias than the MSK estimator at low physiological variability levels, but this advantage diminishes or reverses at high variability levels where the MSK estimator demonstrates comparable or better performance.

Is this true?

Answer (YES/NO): NO